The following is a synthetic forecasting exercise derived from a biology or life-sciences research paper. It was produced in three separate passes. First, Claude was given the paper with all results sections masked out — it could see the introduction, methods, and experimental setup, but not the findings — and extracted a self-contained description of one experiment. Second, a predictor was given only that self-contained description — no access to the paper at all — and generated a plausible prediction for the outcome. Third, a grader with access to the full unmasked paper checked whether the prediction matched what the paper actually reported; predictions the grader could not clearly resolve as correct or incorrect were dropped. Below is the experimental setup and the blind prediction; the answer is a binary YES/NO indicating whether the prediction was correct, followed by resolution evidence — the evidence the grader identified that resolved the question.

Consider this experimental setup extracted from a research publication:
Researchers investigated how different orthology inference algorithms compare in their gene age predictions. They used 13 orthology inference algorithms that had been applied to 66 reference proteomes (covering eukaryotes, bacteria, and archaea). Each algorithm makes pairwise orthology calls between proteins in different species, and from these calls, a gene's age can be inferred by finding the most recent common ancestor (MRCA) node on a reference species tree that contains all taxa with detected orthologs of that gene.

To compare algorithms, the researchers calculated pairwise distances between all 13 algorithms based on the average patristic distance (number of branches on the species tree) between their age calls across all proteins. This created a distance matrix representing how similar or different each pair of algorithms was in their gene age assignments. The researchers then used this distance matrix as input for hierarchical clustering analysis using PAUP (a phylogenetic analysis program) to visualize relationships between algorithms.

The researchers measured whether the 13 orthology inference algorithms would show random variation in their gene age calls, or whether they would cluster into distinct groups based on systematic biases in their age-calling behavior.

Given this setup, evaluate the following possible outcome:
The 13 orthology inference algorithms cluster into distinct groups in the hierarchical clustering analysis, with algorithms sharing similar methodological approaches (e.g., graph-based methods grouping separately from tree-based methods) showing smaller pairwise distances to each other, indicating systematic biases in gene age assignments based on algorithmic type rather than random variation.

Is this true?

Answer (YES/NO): NO